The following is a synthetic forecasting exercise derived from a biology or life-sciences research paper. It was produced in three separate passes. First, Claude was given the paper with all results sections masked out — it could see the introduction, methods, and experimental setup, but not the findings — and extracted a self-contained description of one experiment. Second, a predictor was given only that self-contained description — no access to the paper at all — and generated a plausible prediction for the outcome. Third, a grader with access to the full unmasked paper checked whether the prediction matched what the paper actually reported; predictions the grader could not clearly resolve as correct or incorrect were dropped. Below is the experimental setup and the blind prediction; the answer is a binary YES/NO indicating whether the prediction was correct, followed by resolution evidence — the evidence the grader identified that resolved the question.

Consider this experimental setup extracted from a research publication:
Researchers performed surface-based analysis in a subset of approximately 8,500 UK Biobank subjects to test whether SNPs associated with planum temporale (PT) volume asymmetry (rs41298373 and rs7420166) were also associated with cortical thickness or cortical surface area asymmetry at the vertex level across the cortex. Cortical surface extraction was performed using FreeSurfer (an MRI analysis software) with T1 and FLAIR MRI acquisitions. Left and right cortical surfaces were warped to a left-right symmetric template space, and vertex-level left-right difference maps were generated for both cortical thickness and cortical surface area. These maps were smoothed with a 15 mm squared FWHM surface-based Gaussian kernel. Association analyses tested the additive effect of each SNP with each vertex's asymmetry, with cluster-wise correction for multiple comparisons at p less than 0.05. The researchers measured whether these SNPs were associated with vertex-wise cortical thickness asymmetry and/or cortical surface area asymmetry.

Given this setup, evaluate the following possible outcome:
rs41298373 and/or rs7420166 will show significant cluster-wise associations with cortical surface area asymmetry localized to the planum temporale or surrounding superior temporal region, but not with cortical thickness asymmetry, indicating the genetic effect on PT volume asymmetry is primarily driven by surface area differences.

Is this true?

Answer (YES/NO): NO